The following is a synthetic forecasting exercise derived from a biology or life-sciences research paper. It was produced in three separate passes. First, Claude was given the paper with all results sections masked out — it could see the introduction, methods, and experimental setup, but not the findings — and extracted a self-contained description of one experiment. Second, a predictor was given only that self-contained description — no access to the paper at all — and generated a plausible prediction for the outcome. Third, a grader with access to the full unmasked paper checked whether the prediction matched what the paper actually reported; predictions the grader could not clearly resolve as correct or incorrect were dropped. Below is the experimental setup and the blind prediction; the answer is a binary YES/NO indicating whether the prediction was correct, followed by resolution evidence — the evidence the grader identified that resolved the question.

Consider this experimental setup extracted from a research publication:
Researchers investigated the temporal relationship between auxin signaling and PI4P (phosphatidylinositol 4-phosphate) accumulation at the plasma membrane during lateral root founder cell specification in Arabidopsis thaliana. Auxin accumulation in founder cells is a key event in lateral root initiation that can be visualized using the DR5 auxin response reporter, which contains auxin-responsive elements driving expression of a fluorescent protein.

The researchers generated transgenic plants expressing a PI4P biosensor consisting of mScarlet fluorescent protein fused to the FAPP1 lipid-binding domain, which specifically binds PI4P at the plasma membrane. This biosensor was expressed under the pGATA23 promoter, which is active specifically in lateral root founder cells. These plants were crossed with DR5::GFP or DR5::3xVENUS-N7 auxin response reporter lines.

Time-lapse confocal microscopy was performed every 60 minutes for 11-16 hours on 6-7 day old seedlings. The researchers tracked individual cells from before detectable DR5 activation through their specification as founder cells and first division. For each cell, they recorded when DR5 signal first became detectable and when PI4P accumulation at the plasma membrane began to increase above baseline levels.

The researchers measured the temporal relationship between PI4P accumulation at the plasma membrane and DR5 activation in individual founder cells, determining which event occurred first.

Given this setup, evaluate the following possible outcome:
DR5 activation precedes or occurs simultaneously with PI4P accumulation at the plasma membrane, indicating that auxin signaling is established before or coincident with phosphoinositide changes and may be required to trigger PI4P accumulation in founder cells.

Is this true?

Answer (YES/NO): NO